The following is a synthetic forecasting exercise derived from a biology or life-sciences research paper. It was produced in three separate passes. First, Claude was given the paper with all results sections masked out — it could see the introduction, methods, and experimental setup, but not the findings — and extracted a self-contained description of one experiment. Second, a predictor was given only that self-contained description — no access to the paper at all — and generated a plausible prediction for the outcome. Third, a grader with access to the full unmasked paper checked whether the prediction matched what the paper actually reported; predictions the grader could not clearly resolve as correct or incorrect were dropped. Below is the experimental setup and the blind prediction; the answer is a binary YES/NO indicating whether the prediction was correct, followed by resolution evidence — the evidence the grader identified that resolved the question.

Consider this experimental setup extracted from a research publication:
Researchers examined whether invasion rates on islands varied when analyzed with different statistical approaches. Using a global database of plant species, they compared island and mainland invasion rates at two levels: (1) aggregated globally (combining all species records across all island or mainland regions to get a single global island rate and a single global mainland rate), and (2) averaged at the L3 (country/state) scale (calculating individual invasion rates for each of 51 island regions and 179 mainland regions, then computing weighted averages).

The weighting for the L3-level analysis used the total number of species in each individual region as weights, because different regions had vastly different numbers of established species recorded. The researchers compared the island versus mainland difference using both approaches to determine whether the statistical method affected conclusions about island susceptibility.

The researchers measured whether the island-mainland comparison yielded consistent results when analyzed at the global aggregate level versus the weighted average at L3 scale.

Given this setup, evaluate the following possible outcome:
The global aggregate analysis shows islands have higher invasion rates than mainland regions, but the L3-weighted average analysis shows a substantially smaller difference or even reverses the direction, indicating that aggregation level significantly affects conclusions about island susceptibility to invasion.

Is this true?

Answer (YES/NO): NO